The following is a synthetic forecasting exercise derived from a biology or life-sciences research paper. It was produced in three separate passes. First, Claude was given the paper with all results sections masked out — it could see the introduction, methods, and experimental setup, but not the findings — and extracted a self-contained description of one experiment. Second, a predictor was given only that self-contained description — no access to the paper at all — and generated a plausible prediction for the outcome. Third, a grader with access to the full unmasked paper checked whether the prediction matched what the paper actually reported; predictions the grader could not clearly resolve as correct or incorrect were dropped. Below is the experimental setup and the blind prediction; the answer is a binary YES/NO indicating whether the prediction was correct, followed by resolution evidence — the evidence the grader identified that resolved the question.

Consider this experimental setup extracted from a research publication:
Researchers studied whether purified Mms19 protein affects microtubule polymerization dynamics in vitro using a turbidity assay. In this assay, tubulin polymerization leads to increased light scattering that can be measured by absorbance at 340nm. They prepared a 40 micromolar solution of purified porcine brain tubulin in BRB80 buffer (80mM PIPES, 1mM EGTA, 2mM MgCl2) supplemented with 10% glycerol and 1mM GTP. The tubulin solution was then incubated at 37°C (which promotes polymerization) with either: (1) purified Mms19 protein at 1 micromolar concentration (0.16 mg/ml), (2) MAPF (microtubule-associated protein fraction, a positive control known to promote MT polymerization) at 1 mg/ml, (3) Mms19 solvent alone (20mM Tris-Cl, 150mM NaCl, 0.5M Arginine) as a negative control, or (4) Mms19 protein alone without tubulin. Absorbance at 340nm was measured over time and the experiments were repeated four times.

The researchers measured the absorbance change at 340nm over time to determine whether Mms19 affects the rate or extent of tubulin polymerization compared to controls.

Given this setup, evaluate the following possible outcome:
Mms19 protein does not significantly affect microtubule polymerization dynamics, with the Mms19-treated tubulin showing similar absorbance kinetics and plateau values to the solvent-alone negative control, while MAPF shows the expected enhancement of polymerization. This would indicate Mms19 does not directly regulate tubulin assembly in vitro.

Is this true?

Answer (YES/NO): NO